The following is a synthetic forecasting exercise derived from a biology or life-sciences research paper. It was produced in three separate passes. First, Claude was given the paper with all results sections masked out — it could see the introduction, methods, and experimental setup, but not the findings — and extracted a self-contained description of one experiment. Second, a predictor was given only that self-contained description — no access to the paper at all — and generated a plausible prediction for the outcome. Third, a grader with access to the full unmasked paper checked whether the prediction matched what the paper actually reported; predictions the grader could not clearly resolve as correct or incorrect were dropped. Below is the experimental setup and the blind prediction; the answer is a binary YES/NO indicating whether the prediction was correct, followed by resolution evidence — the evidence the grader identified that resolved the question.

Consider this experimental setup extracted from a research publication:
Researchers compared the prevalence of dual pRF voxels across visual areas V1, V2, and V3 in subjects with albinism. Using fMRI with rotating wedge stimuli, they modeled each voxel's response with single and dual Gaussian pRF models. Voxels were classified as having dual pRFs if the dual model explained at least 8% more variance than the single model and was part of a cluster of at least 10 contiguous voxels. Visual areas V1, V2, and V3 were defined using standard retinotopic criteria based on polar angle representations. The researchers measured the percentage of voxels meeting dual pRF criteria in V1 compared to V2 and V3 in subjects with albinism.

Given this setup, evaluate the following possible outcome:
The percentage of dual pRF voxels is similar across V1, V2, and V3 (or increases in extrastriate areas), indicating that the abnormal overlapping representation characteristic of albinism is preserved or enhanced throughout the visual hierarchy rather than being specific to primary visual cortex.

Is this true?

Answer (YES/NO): NO